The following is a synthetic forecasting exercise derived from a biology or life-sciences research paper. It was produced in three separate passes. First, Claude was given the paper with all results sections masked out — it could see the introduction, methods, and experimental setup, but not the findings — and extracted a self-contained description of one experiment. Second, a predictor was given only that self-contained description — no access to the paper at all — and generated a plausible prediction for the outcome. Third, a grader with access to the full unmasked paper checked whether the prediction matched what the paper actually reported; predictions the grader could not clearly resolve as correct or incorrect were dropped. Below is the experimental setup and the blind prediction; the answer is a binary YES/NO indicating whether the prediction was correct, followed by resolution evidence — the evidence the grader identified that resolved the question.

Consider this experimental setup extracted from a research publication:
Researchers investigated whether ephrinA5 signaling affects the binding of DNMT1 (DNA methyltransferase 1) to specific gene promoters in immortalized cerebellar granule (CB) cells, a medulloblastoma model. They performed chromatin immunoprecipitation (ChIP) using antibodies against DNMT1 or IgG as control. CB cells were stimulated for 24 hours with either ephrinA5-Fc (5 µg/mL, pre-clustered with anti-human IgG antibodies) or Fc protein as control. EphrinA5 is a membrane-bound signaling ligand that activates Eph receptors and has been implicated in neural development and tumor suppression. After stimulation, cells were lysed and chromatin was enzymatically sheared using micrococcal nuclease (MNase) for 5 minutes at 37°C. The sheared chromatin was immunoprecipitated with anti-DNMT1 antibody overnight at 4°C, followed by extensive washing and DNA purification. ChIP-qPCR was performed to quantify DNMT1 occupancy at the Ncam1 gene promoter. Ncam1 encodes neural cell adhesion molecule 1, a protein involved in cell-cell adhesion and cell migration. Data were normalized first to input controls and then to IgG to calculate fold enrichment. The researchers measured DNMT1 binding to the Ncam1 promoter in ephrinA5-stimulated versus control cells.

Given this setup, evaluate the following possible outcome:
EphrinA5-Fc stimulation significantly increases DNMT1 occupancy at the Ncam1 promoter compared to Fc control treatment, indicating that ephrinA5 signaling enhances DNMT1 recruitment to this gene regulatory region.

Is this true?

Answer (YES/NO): NO